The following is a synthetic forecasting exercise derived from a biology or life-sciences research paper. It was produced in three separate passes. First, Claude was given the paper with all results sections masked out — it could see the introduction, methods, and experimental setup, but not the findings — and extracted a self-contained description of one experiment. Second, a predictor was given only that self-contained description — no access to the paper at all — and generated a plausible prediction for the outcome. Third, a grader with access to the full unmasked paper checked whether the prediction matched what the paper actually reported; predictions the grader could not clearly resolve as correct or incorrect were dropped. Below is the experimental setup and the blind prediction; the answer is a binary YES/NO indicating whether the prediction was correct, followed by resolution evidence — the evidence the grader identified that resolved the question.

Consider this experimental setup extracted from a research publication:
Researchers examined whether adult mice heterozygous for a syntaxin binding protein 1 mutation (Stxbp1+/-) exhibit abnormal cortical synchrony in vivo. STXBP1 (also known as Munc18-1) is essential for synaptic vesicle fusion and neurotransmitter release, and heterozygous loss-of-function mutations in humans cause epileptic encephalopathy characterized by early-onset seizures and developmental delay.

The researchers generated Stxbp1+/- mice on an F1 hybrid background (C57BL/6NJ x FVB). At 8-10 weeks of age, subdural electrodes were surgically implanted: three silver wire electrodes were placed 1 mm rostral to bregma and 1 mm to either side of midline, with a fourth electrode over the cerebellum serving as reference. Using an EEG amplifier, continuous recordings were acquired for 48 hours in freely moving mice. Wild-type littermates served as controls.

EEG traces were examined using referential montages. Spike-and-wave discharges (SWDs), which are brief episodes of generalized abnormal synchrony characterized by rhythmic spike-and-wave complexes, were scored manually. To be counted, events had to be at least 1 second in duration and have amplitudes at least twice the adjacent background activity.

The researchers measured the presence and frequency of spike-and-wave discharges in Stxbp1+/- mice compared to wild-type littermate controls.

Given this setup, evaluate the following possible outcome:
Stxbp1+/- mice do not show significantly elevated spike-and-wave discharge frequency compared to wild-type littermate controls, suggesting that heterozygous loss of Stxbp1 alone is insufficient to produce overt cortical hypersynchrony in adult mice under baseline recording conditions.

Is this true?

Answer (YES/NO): NO